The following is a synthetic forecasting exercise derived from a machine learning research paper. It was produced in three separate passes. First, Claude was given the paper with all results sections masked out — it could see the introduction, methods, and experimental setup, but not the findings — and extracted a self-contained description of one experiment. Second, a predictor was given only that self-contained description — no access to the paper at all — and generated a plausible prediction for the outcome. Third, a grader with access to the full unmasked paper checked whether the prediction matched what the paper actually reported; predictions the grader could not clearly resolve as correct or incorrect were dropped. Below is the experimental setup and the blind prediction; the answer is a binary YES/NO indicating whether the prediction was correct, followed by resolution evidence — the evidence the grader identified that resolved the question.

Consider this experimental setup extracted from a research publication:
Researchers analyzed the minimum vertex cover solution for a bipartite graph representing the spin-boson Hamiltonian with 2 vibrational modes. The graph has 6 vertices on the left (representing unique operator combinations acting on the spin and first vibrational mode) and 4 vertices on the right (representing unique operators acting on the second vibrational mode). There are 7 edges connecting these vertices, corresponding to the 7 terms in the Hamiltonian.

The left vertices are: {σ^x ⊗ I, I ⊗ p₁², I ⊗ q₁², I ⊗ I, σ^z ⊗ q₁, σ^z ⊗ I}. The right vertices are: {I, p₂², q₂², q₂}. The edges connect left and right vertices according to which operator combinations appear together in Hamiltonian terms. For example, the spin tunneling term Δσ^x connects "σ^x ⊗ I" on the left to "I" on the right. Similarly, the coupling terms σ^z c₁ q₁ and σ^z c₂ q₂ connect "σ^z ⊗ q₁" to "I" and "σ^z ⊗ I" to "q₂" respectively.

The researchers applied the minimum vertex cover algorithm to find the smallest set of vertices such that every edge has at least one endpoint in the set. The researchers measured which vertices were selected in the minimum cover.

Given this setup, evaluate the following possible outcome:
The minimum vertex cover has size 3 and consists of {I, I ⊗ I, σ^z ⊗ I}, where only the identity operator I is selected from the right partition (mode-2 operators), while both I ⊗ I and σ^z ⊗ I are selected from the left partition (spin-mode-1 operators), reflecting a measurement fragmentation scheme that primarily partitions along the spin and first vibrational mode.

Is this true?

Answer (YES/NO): YES